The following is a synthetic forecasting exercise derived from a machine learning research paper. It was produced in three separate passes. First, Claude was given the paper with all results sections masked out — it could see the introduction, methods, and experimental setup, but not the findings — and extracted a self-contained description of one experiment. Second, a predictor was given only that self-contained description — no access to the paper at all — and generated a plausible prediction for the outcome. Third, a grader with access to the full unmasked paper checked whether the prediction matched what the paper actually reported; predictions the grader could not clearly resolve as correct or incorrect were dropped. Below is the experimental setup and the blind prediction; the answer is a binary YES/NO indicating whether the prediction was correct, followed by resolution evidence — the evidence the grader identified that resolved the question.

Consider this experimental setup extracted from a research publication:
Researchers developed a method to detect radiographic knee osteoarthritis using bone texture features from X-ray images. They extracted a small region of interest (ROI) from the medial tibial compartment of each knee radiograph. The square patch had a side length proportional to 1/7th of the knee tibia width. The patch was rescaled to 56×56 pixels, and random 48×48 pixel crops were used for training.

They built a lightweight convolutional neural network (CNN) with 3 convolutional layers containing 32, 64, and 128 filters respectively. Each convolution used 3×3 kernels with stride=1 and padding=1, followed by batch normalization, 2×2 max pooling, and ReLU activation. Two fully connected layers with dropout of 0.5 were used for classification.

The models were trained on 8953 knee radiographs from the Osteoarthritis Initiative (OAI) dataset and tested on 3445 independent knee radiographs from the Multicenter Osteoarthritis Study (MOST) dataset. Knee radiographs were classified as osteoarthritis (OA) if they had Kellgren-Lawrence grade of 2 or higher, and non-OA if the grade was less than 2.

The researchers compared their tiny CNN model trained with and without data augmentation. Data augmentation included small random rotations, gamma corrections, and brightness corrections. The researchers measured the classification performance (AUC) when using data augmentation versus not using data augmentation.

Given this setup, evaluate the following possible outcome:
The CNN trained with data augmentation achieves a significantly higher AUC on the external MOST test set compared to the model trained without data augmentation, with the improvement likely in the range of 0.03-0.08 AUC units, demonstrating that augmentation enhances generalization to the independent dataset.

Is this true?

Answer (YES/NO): NO